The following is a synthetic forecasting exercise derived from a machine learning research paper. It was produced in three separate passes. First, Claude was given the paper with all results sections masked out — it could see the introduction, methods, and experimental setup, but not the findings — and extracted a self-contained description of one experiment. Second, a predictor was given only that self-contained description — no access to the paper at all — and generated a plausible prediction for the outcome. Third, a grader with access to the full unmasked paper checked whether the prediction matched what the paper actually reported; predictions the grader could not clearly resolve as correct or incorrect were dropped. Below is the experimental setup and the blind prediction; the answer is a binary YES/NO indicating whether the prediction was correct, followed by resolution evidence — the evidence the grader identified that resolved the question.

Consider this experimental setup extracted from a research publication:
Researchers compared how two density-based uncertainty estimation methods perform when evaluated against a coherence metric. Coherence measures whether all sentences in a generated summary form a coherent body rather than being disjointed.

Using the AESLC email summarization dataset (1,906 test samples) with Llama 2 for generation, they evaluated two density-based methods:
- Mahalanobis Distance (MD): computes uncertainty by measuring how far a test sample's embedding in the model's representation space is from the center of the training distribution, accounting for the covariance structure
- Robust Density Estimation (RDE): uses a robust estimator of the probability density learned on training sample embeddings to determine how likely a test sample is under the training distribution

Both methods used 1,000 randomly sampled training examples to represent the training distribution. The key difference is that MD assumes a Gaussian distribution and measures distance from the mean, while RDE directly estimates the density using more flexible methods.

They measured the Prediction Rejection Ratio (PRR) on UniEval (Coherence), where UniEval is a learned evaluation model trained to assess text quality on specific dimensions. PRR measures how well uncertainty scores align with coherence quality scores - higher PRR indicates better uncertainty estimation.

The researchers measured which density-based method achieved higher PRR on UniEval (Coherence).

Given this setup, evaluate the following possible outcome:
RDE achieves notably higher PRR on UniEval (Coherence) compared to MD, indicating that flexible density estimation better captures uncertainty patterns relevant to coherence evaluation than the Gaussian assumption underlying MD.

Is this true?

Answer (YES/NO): NO